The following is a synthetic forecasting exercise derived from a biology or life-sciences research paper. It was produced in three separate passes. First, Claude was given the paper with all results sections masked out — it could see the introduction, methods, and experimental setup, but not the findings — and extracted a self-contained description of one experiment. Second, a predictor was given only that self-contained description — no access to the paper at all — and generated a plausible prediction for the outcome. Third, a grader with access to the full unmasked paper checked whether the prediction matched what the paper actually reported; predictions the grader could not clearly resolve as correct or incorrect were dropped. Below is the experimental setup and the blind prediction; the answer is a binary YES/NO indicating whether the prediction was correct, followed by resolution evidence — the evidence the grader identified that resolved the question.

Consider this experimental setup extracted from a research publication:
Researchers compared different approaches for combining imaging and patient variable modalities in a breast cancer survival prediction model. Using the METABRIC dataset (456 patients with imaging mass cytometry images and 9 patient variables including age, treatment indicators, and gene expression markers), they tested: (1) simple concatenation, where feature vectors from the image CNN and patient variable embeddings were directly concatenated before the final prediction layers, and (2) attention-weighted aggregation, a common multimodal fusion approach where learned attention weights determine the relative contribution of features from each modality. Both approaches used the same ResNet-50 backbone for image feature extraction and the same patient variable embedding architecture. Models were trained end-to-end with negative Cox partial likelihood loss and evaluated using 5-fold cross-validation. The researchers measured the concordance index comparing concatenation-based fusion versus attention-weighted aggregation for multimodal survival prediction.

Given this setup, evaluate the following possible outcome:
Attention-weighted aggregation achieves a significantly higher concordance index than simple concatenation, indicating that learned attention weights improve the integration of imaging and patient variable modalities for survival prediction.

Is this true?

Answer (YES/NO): YES